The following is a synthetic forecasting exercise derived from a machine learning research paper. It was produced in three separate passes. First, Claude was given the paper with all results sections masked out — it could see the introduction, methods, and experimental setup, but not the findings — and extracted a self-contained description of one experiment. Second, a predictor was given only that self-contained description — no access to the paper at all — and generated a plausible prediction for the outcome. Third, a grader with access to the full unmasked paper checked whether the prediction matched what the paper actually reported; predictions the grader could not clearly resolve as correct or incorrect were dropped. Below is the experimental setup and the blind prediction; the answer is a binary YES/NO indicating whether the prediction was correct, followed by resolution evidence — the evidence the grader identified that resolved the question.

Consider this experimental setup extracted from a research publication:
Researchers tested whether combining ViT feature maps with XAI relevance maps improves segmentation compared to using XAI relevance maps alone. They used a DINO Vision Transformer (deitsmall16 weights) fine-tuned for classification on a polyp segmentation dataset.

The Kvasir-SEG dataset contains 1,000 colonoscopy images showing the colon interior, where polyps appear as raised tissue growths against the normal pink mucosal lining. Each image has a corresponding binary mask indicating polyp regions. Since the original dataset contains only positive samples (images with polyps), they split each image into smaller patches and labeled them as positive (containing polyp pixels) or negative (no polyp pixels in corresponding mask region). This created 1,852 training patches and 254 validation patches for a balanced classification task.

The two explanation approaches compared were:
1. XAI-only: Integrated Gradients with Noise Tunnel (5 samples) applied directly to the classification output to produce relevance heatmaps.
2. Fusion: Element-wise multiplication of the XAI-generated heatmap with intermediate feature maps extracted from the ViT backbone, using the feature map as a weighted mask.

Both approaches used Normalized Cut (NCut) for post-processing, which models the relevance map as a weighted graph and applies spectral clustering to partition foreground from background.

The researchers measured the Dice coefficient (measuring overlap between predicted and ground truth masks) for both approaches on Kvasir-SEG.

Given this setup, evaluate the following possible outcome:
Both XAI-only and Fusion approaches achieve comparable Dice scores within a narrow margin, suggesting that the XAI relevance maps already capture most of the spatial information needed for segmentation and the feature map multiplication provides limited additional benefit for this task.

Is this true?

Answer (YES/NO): NO